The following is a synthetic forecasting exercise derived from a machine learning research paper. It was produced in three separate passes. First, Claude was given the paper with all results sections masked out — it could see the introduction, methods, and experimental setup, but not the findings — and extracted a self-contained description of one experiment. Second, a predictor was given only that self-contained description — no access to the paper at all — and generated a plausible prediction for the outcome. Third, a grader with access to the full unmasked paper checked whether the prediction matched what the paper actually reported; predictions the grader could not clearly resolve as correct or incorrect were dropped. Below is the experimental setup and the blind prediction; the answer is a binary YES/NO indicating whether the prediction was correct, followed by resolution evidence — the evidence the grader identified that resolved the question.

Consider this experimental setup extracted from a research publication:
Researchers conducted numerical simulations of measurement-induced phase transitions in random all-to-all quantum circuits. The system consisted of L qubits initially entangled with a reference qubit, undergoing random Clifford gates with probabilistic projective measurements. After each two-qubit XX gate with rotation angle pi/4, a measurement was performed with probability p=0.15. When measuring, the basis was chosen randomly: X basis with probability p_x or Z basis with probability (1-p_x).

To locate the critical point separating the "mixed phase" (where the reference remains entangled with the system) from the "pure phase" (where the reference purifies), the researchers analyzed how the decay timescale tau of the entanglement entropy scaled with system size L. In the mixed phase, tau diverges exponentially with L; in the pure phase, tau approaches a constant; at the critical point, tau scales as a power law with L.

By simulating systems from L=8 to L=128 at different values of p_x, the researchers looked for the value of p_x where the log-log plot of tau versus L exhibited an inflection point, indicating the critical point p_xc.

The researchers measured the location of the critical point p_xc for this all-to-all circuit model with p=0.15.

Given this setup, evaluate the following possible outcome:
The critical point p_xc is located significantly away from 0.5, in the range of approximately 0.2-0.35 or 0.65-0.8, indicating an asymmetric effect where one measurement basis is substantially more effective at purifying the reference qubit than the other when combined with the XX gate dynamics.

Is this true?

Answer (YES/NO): YES